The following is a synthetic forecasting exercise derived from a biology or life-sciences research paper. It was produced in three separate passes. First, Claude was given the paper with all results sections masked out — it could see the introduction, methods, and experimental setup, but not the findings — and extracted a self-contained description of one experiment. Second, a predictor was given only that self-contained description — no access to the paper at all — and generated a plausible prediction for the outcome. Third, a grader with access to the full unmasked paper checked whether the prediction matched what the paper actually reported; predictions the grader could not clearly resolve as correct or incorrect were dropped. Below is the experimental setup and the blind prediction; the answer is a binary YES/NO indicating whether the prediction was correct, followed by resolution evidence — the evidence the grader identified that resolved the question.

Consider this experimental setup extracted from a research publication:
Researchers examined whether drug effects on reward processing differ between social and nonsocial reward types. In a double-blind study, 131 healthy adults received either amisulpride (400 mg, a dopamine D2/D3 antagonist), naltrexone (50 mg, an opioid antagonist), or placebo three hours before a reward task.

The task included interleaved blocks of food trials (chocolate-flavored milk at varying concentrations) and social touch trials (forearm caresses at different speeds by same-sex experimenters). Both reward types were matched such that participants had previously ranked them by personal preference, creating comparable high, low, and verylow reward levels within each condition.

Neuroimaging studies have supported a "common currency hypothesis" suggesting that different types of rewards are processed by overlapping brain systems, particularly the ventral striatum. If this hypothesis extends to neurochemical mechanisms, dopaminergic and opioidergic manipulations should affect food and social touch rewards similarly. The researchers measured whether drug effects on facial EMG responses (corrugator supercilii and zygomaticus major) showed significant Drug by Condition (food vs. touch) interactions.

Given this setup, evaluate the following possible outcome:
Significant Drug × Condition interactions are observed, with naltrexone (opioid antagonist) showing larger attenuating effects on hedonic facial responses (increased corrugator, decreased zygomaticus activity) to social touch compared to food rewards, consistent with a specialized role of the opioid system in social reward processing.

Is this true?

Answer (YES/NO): NO